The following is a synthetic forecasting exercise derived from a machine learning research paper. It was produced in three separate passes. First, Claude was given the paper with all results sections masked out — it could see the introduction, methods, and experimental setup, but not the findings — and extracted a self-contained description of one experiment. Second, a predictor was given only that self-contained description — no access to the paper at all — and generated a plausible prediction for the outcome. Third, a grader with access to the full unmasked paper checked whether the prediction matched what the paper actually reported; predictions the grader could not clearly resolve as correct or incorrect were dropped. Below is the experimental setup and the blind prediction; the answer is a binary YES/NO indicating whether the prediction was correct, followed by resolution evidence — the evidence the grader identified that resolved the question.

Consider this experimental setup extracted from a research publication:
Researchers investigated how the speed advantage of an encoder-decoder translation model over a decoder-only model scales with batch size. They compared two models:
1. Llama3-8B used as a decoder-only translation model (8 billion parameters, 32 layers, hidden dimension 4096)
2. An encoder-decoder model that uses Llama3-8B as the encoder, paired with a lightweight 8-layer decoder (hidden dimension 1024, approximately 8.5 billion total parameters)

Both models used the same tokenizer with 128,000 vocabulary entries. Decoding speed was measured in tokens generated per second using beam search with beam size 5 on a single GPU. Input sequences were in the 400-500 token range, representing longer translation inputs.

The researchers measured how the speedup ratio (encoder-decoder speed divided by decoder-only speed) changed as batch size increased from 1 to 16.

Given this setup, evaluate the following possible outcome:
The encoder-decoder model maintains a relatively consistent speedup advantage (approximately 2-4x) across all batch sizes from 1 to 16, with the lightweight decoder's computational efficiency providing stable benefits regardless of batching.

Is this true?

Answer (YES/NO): NO